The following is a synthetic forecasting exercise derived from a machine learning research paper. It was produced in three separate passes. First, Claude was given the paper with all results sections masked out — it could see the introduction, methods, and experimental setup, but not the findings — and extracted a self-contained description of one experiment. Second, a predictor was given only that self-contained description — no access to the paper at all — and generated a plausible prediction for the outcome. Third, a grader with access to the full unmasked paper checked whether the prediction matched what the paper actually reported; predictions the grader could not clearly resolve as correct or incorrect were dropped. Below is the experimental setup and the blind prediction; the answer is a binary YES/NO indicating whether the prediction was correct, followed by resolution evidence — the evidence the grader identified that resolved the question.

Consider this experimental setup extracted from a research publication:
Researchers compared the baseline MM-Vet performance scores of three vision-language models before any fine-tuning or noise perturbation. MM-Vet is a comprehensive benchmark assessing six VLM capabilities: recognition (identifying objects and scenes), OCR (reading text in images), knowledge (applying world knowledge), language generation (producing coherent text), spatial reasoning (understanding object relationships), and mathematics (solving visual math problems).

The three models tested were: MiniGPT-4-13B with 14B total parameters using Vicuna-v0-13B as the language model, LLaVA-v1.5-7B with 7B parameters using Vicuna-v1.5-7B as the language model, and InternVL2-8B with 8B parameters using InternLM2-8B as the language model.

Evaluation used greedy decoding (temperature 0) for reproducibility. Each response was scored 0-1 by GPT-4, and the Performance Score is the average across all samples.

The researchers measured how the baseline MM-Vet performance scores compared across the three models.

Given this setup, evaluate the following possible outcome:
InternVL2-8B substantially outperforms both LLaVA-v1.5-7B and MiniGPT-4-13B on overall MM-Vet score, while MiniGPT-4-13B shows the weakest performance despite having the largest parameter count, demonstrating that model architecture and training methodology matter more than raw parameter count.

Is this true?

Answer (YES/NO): YES